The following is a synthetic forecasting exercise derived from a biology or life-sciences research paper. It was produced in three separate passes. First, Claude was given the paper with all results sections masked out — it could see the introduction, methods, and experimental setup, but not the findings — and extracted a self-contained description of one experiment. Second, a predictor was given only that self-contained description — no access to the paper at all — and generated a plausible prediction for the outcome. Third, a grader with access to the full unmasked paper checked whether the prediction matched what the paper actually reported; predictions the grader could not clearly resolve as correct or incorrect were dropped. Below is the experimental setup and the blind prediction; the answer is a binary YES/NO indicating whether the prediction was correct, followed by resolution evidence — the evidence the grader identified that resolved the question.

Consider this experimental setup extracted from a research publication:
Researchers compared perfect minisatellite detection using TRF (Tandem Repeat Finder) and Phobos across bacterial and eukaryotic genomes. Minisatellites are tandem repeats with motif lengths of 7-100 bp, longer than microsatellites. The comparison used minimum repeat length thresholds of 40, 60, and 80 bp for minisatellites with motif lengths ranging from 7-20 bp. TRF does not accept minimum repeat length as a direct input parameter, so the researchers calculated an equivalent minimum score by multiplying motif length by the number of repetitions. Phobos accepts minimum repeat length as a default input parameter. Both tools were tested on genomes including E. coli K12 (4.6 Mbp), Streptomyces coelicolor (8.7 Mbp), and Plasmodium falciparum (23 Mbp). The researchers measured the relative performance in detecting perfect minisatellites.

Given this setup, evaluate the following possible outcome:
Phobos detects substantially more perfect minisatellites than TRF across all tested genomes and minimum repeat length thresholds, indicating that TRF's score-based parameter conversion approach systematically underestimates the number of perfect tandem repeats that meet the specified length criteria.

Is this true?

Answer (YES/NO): YES